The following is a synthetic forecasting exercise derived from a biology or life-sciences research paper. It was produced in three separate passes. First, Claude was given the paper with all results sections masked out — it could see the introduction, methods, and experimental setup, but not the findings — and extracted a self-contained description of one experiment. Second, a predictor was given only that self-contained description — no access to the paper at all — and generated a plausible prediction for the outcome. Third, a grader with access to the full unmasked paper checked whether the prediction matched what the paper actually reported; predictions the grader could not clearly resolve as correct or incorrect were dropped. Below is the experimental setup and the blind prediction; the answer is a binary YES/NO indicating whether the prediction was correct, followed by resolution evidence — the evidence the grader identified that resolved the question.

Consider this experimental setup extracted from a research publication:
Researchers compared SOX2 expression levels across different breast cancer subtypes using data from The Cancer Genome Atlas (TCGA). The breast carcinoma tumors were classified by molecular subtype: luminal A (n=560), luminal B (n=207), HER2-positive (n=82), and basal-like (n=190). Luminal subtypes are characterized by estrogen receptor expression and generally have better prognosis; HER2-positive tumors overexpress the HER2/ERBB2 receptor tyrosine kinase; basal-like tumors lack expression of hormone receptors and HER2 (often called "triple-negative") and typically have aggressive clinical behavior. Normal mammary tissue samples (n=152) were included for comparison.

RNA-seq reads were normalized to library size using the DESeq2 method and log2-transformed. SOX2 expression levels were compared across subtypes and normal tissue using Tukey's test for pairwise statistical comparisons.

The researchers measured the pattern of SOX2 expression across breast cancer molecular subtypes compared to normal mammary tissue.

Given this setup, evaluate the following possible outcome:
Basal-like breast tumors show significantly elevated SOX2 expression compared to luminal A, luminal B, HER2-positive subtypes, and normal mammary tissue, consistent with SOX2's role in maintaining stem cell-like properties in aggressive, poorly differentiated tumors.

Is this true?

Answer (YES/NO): NO